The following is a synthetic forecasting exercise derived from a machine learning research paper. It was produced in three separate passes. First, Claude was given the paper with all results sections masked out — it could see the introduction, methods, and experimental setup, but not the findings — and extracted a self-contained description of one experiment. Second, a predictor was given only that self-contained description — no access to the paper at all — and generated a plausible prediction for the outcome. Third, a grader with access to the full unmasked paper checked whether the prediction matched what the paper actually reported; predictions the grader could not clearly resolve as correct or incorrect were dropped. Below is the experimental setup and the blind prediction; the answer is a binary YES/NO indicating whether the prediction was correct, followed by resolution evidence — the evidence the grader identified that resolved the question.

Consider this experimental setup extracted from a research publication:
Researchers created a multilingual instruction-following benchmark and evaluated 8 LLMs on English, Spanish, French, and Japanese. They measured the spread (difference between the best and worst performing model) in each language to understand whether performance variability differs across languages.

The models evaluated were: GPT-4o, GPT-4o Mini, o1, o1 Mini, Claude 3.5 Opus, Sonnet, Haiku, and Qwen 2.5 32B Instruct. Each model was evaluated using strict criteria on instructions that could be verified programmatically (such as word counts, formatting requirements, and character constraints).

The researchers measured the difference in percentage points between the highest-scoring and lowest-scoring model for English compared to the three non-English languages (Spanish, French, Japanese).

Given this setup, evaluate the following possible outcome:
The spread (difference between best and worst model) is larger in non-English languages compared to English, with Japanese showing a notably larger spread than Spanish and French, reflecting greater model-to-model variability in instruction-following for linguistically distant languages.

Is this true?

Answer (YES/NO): YES